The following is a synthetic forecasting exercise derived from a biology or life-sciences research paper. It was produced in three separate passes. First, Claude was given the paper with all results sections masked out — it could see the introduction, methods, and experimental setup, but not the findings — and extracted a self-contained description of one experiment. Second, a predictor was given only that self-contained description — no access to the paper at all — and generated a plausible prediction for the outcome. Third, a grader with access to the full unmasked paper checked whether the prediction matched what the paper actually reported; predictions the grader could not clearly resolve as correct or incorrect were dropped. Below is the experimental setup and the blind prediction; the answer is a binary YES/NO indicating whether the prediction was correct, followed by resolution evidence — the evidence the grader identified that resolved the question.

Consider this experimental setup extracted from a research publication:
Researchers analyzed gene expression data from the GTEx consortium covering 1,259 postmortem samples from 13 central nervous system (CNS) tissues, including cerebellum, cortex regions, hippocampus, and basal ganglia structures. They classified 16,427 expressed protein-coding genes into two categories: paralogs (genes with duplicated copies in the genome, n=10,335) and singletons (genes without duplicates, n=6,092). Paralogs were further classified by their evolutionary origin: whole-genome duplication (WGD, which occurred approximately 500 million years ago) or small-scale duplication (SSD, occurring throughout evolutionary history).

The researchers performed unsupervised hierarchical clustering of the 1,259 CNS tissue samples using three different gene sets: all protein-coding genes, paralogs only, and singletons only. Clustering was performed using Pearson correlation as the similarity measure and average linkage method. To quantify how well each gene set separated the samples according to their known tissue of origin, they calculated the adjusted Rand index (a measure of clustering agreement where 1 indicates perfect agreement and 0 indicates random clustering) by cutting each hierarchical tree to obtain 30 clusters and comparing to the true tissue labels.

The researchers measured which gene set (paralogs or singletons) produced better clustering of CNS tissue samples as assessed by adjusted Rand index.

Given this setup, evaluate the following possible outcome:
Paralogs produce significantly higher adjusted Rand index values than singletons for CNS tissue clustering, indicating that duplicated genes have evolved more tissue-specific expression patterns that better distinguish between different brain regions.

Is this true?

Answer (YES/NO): NO